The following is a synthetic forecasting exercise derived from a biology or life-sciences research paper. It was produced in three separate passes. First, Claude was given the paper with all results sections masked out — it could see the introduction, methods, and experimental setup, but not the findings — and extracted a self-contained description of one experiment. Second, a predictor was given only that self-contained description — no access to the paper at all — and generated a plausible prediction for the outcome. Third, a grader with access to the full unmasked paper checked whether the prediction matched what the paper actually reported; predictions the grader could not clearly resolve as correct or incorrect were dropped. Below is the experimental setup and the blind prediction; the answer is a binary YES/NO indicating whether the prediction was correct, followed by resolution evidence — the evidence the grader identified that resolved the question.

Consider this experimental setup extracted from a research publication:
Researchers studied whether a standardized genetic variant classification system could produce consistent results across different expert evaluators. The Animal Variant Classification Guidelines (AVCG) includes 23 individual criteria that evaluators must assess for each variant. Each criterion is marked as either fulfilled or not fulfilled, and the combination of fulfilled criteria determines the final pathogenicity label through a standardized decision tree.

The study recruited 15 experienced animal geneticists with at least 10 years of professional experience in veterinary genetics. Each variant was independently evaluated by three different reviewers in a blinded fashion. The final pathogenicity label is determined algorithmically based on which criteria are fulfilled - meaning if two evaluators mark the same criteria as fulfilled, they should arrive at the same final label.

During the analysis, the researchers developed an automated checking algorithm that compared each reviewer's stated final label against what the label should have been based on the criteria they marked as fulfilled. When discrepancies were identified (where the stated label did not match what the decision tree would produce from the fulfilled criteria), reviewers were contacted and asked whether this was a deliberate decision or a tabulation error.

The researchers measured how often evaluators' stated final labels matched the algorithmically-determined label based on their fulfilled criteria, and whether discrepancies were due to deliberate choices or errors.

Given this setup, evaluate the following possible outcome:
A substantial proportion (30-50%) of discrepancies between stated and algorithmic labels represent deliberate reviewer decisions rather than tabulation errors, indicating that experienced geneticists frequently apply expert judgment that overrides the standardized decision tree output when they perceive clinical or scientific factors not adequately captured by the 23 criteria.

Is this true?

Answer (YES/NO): NO